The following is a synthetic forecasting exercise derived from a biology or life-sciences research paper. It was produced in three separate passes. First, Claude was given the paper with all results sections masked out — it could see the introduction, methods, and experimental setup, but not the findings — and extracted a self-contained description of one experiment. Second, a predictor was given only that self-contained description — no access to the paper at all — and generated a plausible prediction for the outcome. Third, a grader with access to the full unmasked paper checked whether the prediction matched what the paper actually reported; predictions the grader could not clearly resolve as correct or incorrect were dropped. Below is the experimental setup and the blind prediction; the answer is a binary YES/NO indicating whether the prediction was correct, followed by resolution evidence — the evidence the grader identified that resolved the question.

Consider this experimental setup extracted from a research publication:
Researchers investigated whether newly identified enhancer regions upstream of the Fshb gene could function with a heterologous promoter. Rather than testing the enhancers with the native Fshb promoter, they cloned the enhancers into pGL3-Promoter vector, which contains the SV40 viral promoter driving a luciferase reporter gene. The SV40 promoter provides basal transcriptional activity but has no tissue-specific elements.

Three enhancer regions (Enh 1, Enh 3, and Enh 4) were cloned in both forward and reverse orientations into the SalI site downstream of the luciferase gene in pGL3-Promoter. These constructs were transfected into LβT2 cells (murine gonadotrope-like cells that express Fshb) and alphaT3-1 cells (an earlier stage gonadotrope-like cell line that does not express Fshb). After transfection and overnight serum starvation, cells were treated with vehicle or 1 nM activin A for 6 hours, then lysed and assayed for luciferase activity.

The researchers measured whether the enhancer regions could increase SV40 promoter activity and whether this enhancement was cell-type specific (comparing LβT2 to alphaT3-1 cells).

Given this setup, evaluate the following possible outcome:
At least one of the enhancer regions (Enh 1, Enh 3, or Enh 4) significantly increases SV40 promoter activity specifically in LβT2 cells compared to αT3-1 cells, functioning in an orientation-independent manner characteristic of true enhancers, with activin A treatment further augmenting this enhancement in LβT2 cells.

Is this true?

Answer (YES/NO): NO